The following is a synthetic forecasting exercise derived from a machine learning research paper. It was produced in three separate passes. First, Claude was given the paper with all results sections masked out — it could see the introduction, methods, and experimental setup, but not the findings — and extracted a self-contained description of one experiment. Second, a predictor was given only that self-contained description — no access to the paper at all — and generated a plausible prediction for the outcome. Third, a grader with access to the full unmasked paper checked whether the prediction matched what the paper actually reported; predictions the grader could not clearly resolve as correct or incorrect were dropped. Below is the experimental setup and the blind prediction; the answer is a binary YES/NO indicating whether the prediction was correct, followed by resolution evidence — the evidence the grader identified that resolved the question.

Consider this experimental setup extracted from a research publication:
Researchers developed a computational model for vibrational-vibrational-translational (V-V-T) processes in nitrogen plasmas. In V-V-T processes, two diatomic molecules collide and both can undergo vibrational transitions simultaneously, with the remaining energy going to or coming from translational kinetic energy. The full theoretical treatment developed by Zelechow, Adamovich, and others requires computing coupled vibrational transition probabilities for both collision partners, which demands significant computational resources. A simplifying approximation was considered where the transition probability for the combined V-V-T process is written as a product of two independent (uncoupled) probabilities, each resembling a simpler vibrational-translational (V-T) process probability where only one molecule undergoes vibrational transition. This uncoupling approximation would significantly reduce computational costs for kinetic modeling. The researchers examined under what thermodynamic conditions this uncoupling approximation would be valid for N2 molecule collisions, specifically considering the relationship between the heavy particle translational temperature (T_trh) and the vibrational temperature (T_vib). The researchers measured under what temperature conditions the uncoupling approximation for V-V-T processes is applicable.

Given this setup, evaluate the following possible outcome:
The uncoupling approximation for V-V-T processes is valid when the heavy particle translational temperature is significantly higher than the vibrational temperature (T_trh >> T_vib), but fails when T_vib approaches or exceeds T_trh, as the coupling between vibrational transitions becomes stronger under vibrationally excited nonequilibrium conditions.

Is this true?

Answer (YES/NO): YES